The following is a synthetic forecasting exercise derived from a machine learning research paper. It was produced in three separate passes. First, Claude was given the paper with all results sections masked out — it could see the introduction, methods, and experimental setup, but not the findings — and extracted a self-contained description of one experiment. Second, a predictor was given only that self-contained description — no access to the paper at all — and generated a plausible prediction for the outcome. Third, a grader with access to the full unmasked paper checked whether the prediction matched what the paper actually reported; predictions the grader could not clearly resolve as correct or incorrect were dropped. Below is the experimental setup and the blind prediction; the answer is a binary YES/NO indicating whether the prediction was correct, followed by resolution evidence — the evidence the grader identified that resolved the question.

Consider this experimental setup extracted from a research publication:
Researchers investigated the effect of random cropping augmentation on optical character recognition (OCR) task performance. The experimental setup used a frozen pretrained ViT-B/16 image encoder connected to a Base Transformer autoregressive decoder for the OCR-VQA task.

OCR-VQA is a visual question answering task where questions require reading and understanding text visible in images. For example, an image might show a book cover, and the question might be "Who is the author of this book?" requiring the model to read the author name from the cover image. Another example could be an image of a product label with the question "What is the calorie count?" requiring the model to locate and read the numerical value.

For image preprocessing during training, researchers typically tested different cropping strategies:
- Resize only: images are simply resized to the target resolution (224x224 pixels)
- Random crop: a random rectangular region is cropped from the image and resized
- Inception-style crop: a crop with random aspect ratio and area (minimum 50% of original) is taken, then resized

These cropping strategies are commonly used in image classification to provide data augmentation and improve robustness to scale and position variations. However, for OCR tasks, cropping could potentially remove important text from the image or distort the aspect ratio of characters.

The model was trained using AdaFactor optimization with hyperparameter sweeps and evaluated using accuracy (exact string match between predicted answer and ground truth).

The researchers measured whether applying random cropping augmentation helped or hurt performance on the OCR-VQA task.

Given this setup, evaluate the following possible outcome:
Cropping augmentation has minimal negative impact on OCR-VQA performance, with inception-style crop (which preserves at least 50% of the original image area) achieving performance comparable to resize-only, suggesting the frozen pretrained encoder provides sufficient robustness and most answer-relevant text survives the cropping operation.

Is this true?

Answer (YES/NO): NO